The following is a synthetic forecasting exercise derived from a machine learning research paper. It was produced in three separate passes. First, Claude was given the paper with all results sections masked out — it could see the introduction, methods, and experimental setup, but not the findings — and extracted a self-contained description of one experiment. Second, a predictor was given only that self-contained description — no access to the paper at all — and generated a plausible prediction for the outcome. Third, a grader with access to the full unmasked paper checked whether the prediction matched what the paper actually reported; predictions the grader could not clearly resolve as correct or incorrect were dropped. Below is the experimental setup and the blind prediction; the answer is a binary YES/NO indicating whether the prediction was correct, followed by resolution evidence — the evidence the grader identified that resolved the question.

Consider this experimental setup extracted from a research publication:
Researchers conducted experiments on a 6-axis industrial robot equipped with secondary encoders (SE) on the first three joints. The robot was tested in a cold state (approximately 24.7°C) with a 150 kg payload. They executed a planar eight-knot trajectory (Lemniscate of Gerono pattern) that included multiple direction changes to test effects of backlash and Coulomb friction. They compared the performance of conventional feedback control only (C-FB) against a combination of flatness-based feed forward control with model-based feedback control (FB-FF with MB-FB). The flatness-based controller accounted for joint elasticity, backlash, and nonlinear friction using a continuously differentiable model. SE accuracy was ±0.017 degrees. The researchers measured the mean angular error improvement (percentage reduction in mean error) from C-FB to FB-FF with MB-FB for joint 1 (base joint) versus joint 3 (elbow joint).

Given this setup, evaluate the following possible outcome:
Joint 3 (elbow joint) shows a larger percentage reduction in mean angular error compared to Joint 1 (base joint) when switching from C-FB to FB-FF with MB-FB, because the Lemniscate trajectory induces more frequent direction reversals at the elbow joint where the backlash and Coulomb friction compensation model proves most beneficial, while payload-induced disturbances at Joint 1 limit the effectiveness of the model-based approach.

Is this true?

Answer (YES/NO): YES